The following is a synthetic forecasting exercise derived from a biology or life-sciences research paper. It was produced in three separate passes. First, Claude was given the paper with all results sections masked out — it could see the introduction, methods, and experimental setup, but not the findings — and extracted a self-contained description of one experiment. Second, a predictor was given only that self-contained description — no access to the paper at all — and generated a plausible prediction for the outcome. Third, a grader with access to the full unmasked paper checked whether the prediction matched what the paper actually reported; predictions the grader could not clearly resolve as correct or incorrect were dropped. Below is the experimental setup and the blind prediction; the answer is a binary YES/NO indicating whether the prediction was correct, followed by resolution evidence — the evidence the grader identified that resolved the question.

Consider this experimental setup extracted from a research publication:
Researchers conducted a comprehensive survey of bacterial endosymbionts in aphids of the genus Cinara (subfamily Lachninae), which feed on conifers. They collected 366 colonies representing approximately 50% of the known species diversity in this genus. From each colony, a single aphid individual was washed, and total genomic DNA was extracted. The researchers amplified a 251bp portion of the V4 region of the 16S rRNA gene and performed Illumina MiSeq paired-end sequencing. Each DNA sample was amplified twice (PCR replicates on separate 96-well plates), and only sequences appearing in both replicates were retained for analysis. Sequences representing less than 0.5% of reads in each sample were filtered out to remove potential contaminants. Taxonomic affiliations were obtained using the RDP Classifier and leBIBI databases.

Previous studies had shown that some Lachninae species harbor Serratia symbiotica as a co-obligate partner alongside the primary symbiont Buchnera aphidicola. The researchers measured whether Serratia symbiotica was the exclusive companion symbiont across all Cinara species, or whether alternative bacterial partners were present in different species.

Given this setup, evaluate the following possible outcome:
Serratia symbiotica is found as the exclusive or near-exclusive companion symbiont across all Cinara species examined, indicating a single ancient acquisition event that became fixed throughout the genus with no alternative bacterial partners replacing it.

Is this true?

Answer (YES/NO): NO